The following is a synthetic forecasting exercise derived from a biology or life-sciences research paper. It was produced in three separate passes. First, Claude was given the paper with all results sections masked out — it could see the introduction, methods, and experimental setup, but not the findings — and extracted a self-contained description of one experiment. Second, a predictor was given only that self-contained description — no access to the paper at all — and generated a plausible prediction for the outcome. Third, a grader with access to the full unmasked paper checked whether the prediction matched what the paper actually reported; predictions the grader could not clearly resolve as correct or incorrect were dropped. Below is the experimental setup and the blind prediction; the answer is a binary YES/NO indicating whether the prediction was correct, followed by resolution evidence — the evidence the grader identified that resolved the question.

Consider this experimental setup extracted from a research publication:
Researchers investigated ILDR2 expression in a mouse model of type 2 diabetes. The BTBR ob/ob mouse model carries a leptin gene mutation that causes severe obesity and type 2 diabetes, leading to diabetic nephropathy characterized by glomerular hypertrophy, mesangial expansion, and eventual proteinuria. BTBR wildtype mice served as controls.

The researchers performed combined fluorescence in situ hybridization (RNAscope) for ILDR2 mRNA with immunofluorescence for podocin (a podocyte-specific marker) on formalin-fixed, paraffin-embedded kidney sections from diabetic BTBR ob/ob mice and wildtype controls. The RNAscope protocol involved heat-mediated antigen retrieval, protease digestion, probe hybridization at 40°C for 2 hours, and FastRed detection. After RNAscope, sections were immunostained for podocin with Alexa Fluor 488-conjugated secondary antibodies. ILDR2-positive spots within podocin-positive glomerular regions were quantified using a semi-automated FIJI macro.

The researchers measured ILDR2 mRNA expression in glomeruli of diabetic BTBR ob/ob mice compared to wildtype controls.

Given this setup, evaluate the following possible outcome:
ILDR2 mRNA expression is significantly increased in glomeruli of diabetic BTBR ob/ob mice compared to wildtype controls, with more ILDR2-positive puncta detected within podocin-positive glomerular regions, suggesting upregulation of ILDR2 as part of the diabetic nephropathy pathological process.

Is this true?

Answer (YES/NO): YES